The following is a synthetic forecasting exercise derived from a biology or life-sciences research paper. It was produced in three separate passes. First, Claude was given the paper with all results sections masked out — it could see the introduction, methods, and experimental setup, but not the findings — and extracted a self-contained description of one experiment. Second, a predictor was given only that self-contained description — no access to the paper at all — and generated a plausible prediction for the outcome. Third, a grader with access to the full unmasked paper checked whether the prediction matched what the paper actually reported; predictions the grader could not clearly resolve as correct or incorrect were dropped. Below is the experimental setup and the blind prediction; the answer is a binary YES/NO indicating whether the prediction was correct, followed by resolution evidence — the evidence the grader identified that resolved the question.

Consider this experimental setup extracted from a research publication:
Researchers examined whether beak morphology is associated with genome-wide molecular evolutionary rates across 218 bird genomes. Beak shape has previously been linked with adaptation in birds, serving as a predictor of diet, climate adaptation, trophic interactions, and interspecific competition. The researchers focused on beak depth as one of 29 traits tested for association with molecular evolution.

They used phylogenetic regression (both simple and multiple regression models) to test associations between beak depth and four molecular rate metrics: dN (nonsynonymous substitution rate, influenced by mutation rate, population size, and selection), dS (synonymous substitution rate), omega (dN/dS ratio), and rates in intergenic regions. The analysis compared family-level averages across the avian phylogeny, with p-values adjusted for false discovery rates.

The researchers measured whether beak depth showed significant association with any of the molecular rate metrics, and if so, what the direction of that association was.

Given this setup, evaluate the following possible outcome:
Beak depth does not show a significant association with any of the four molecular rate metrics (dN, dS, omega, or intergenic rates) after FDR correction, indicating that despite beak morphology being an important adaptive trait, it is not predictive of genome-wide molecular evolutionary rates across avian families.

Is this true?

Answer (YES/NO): NO